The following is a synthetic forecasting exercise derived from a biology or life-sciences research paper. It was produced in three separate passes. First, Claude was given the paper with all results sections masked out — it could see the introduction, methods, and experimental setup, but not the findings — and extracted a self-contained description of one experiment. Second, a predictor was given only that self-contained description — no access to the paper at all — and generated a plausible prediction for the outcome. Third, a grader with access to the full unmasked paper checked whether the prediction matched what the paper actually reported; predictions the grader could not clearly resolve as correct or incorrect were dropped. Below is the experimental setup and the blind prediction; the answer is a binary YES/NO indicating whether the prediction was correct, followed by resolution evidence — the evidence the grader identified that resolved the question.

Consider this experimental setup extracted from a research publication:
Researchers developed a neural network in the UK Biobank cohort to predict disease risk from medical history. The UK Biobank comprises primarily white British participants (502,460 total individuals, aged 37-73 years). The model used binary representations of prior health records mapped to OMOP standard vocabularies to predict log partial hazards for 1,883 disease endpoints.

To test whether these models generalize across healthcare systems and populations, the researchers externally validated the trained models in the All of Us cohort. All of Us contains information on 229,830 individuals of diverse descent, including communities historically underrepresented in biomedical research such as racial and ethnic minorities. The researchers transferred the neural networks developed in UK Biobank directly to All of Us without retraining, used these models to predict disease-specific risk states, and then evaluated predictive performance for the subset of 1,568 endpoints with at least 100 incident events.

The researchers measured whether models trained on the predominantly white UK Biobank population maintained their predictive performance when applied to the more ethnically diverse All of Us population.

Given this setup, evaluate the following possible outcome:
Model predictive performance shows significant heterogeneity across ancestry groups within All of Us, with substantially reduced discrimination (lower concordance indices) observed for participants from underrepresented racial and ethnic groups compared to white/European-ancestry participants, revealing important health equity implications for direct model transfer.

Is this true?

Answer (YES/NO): NO